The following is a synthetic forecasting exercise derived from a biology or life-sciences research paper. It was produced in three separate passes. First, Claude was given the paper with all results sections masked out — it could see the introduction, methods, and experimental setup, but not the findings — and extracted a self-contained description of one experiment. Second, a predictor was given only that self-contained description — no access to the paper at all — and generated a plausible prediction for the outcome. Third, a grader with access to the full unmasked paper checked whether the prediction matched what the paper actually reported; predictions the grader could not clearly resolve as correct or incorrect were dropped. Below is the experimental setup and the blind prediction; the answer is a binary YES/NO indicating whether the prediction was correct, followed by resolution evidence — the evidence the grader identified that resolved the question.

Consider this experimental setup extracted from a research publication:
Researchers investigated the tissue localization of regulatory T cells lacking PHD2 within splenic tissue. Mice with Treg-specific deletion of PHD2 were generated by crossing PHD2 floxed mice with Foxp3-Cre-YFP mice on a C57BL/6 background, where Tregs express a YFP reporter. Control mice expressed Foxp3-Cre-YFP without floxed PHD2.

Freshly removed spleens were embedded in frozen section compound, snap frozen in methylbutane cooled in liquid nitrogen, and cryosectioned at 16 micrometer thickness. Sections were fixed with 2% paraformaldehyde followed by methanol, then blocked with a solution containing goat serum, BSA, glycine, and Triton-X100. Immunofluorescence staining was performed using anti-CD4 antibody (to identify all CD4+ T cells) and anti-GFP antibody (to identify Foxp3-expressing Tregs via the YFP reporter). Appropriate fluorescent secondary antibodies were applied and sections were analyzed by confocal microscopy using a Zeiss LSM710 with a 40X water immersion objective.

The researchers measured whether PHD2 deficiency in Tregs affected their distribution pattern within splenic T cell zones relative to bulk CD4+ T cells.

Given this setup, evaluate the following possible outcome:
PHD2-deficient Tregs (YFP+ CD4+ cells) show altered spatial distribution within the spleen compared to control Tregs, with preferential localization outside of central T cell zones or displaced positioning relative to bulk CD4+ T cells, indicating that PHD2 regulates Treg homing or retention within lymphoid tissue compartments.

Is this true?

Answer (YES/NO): YES